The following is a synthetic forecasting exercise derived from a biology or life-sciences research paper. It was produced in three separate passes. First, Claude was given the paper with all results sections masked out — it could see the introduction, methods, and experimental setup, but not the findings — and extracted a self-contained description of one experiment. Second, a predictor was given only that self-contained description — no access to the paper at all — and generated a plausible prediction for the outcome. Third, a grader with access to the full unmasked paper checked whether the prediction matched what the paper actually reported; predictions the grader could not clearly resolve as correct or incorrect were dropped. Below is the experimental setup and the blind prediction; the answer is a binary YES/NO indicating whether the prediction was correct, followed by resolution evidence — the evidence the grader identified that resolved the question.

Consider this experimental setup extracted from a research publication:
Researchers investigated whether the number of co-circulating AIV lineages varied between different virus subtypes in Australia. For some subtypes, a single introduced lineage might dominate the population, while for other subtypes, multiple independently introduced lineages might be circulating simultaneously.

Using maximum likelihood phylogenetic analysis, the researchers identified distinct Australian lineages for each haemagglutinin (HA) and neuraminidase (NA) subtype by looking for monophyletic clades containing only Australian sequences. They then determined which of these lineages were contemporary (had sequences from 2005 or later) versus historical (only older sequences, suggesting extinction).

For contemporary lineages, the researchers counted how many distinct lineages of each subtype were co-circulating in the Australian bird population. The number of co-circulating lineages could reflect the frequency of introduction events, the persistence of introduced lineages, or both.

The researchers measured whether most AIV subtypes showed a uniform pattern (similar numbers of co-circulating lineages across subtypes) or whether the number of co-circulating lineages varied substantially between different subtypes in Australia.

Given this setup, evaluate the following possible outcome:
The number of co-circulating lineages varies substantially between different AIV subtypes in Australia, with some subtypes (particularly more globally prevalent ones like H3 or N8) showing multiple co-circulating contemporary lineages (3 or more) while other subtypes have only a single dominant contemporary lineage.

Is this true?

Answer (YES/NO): NO